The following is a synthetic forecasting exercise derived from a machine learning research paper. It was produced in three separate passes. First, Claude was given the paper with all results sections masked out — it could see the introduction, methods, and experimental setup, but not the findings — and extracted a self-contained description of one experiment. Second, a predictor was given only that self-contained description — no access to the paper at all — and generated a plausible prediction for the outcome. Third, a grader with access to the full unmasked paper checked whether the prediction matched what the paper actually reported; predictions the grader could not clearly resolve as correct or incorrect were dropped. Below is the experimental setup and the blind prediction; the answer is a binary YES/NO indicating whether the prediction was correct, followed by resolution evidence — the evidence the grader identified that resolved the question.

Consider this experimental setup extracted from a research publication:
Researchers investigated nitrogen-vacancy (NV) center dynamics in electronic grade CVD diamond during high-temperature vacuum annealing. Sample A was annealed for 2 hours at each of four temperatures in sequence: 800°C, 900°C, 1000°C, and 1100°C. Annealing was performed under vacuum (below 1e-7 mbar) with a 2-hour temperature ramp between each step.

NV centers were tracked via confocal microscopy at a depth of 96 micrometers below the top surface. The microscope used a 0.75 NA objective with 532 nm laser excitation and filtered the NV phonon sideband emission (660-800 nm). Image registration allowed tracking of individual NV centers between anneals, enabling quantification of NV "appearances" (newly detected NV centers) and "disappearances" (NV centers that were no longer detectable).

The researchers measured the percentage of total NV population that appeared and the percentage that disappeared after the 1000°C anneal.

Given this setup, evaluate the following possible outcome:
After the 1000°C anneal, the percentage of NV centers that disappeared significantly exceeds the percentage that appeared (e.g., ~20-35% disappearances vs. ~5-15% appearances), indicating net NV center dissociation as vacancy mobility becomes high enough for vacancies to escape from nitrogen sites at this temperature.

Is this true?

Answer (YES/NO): NO